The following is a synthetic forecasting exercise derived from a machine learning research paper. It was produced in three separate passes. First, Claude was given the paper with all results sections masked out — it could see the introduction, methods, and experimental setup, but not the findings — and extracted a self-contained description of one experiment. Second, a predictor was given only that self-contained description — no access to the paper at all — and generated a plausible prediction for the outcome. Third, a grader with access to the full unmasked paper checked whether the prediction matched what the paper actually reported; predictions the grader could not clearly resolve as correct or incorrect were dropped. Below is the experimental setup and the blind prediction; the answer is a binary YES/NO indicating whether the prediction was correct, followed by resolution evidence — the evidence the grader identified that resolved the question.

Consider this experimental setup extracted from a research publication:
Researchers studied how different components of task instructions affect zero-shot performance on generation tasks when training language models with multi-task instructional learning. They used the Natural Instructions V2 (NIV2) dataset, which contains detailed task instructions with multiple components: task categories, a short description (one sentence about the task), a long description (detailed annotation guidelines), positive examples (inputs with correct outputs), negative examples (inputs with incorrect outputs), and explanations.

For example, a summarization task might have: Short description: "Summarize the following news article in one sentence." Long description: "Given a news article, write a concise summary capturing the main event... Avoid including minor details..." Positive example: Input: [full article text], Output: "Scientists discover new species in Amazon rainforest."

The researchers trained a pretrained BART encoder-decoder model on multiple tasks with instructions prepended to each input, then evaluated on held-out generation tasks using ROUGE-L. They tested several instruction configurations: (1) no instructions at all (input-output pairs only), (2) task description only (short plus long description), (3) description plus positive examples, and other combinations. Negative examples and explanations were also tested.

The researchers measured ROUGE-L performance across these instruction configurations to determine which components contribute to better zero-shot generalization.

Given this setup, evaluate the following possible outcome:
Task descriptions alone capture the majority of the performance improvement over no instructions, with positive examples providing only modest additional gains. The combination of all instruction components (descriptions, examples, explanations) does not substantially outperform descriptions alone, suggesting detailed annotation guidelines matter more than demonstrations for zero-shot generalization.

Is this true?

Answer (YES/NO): NO